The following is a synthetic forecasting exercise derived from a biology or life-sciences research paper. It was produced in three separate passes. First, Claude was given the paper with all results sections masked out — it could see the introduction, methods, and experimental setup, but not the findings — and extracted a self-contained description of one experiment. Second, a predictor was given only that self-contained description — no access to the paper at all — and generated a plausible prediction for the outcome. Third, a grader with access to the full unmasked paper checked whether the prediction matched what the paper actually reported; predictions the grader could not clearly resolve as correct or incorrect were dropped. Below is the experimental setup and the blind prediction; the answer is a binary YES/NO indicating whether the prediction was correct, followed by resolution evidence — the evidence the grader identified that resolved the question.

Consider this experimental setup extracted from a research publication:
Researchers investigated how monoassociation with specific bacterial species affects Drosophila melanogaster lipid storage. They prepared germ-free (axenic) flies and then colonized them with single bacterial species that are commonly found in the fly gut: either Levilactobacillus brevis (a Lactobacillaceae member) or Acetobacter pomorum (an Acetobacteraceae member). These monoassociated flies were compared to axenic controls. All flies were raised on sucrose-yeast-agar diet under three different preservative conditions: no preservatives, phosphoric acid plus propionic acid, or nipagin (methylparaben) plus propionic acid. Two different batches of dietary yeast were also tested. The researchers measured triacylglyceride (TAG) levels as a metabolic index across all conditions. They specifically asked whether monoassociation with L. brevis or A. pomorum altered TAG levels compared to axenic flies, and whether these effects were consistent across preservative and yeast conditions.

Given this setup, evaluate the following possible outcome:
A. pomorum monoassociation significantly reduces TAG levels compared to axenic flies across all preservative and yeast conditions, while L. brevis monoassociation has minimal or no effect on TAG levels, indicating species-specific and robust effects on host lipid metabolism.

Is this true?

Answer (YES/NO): NO